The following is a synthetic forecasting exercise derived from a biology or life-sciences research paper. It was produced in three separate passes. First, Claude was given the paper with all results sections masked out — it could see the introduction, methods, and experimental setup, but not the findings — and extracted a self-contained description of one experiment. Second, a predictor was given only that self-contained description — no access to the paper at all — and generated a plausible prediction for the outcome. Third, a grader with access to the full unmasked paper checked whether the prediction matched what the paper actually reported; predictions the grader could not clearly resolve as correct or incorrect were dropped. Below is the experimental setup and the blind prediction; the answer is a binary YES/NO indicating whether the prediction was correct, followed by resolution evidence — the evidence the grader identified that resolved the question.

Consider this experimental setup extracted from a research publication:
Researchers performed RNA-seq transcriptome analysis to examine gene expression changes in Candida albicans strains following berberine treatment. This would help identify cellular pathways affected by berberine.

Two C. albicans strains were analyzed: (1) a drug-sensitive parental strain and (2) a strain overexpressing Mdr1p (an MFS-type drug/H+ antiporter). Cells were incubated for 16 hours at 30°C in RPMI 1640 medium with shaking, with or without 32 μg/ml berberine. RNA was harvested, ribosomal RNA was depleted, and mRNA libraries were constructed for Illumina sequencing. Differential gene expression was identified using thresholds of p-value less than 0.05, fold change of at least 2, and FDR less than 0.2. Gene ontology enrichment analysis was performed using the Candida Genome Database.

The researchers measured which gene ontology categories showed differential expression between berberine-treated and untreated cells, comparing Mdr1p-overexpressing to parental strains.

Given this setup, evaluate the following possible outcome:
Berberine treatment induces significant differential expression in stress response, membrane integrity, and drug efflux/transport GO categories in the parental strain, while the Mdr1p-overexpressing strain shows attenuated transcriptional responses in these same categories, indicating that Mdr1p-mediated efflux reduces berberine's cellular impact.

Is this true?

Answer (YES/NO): NO